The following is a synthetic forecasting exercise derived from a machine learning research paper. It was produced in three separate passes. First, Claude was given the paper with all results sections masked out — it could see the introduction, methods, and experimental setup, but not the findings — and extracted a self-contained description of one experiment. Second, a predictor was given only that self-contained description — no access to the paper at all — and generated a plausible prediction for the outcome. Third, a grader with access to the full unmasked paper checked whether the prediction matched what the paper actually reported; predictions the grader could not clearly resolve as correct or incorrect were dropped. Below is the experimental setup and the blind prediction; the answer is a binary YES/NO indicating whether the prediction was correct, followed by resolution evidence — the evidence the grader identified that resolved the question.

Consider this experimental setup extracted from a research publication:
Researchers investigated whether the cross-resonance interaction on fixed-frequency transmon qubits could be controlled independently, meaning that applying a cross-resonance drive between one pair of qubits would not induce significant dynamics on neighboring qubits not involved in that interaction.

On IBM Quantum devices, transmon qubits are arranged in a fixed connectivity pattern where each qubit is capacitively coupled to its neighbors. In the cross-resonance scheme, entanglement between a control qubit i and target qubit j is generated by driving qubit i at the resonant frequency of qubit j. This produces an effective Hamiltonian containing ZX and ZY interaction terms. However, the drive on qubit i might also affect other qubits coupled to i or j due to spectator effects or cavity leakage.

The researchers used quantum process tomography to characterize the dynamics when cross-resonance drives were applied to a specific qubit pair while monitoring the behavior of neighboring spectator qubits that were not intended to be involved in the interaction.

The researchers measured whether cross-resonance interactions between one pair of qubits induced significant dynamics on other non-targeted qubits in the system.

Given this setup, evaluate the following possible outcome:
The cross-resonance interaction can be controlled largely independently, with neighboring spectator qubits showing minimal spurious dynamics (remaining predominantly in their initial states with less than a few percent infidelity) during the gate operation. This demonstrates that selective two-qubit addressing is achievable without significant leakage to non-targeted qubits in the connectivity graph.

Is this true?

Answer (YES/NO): YES